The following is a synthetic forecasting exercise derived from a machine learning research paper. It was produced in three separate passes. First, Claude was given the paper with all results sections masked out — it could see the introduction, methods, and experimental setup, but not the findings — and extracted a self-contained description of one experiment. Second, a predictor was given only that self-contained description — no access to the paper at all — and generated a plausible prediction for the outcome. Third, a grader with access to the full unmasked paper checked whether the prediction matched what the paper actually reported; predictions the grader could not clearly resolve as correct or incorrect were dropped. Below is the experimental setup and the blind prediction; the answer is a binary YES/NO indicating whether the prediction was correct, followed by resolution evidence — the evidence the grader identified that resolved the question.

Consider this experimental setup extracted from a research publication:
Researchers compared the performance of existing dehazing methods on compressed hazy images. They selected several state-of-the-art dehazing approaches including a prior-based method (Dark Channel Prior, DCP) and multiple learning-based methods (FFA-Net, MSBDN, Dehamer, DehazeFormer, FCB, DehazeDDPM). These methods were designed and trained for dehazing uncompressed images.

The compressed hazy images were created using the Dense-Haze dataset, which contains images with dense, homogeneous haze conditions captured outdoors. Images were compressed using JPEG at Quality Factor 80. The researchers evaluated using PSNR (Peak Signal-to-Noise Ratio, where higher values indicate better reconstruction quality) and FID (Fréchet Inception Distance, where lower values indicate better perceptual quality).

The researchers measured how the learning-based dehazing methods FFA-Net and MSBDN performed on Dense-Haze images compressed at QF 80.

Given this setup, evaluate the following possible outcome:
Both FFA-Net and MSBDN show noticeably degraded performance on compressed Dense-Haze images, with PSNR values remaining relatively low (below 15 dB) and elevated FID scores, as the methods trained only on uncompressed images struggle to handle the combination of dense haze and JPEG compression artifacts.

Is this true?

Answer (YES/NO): YES